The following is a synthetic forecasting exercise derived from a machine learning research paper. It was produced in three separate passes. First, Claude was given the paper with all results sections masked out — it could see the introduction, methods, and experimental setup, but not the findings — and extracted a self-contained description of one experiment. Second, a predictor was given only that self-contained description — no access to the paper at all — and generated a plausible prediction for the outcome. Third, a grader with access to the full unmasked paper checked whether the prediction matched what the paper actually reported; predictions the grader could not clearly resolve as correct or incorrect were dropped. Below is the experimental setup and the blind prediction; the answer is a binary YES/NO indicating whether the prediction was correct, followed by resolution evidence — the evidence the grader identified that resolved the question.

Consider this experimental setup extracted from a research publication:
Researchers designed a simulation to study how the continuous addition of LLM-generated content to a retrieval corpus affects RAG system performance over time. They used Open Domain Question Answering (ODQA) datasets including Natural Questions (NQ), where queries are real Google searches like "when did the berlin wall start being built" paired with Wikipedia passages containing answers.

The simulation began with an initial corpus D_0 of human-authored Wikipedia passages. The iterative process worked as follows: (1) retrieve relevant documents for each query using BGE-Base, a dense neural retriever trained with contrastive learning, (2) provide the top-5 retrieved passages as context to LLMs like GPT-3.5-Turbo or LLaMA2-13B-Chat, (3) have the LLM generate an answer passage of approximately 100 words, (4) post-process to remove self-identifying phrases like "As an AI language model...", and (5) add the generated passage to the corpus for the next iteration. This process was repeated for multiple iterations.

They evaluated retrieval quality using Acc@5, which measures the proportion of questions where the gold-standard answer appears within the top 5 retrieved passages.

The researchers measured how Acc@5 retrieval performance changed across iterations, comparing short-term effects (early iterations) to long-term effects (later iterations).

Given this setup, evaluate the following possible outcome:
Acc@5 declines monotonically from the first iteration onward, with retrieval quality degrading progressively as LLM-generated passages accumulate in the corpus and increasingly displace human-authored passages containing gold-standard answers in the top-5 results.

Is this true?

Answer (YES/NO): NO